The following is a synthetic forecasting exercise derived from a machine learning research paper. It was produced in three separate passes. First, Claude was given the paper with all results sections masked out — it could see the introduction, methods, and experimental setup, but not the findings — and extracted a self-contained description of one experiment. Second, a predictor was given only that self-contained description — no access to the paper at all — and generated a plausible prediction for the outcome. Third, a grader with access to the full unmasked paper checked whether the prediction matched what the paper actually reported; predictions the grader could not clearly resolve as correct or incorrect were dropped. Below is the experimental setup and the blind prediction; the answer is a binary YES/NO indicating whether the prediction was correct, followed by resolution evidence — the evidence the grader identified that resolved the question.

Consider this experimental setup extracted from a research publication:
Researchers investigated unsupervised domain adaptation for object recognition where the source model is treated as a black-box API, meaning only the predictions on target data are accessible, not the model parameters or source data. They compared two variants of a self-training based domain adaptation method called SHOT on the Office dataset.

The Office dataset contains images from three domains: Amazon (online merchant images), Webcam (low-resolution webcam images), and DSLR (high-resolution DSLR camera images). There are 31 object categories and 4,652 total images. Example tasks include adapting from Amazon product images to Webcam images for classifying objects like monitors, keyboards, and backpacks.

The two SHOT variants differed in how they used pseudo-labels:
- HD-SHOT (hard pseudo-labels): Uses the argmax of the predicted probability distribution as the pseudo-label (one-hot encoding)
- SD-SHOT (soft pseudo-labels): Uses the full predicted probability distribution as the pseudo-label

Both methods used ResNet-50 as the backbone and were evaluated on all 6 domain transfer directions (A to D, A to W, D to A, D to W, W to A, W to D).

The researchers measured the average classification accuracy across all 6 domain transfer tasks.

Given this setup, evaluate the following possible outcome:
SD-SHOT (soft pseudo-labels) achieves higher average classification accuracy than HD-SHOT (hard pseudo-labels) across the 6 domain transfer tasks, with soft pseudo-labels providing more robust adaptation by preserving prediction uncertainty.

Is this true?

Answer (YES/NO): YES